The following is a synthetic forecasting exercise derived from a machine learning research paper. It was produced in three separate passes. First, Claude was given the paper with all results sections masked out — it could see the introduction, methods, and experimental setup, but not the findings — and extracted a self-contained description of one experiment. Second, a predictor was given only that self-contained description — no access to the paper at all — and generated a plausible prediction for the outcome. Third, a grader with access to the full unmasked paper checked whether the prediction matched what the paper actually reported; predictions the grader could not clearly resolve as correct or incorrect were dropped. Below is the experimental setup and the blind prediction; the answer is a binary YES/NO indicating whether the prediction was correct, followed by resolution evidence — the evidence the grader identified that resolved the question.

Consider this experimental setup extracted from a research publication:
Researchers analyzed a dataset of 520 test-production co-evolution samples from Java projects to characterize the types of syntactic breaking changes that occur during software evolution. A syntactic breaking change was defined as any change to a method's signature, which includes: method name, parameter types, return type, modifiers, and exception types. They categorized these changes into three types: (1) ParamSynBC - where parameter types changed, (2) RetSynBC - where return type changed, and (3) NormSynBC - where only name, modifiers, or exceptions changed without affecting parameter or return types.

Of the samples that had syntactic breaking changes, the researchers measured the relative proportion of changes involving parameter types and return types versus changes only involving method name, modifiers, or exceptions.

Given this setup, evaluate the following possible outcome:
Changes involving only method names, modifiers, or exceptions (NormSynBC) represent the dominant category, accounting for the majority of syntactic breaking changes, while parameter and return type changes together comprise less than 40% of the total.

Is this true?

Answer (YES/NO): NO